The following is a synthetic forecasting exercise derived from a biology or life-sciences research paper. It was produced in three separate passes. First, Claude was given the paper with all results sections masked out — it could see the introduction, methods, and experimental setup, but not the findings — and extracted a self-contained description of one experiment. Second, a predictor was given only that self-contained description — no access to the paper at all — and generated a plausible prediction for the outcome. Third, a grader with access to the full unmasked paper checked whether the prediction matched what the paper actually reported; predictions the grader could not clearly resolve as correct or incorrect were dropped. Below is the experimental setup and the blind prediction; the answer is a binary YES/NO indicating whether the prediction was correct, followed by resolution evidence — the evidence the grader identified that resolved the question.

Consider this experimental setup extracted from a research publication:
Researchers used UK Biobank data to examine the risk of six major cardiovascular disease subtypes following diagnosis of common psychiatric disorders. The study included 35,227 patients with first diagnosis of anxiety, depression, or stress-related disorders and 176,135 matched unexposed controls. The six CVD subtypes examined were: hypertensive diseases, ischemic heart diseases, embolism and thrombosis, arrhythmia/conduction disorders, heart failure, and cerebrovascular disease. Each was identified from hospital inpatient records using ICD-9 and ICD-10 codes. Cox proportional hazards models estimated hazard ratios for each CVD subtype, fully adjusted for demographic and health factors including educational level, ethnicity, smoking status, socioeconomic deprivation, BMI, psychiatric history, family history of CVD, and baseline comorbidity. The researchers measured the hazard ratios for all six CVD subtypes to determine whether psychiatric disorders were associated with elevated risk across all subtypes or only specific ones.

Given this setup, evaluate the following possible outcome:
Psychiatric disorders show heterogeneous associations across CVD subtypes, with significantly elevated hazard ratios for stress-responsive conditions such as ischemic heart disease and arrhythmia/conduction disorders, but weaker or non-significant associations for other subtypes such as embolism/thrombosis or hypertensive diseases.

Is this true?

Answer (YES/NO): NO